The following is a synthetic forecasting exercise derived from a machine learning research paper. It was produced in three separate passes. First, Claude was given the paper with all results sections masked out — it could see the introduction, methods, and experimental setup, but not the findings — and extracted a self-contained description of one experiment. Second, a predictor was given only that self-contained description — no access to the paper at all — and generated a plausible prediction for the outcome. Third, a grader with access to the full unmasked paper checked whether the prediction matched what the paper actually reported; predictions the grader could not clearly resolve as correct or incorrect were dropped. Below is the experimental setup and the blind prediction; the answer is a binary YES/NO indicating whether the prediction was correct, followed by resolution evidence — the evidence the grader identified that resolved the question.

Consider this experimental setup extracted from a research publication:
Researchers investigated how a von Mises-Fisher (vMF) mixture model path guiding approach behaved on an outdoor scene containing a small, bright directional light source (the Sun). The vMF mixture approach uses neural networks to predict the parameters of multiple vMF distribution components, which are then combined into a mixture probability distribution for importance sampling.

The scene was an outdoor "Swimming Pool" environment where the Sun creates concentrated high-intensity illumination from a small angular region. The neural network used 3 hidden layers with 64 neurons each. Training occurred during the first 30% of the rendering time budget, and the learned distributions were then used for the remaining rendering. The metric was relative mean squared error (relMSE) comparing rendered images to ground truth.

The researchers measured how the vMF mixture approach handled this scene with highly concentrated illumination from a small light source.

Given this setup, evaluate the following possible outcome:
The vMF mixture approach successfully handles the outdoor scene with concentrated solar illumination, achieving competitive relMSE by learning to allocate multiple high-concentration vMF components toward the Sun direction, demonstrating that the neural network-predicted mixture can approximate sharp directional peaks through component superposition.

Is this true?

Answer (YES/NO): NO